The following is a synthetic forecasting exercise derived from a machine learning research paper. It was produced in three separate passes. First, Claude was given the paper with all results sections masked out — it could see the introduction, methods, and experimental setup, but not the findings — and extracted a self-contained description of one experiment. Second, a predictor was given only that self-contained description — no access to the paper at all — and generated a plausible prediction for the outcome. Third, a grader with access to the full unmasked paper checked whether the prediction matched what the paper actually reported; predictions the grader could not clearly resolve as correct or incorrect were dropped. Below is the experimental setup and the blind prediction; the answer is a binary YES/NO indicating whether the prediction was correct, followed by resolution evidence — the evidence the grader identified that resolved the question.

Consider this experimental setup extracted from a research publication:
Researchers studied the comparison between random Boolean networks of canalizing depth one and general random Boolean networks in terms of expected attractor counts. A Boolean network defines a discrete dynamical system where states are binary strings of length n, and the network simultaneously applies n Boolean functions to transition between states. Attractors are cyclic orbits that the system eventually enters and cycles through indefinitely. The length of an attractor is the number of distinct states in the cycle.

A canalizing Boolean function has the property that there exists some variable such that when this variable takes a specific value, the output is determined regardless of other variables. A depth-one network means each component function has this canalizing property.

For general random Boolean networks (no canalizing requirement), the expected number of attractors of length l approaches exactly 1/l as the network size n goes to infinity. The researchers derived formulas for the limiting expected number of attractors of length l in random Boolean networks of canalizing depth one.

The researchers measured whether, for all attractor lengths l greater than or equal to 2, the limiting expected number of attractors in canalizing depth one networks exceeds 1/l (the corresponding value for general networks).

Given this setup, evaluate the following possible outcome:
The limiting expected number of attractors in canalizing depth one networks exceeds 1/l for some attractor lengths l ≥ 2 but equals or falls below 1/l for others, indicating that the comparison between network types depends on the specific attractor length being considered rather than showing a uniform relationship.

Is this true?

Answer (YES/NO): NO